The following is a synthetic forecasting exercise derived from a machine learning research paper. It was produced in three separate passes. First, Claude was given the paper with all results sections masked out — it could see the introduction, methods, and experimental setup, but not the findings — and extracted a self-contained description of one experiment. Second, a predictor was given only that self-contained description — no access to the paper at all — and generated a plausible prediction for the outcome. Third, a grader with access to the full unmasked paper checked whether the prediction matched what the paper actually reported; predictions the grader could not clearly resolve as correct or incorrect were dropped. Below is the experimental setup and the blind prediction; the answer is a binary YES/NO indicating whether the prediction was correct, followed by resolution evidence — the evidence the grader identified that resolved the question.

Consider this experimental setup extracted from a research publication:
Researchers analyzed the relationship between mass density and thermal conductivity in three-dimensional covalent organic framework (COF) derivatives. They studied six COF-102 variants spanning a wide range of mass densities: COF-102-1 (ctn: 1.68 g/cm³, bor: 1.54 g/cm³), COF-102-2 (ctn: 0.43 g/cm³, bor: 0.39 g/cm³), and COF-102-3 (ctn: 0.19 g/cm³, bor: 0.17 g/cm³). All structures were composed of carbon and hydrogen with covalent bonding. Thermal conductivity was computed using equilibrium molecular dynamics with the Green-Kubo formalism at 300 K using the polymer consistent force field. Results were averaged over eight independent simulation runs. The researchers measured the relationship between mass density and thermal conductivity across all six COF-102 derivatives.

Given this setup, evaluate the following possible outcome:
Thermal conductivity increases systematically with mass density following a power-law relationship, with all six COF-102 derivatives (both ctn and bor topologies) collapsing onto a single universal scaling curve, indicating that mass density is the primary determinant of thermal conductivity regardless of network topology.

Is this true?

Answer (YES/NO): NO